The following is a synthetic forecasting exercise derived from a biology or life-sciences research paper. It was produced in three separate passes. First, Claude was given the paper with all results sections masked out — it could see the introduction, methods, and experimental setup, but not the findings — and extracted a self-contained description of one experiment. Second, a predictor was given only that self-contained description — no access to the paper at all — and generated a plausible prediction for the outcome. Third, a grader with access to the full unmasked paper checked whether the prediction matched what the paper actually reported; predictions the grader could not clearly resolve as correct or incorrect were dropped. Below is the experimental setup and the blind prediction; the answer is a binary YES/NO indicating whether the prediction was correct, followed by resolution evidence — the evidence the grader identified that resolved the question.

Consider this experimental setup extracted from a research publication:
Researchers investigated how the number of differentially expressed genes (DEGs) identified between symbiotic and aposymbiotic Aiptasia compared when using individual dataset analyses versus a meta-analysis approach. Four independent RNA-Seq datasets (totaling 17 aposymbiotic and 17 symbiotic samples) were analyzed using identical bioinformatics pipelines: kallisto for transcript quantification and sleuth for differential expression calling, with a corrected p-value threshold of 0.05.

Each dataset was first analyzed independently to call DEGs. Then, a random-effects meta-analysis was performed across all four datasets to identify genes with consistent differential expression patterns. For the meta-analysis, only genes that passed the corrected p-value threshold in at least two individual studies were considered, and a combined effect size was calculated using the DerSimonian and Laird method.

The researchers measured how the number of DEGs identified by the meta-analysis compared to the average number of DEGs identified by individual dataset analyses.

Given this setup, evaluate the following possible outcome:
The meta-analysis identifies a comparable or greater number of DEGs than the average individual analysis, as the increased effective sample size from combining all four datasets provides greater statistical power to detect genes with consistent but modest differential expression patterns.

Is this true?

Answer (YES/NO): NO